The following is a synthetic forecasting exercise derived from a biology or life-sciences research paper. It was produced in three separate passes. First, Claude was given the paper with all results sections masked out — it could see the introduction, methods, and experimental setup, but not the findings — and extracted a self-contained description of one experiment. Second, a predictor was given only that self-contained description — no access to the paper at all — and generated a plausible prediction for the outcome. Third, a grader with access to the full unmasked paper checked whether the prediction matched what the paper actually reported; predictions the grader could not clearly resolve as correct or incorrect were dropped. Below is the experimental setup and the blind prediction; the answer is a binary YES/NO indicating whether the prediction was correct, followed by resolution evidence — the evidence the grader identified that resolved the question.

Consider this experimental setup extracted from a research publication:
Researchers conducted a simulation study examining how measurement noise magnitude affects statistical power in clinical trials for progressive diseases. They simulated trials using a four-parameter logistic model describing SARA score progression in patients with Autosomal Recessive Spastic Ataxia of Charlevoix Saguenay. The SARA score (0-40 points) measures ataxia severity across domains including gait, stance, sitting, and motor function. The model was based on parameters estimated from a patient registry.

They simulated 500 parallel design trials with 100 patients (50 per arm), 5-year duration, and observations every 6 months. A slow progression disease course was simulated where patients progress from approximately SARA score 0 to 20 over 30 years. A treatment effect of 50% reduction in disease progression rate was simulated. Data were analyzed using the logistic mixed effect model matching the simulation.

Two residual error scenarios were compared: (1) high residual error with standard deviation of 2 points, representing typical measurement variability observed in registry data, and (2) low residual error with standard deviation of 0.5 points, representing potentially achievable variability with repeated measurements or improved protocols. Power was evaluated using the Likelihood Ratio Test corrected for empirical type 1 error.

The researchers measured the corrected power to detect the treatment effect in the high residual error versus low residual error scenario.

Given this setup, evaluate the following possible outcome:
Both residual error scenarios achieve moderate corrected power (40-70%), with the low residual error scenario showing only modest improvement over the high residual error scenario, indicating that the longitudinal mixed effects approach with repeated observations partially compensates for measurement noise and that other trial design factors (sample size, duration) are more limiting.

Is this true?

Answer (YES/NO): NO